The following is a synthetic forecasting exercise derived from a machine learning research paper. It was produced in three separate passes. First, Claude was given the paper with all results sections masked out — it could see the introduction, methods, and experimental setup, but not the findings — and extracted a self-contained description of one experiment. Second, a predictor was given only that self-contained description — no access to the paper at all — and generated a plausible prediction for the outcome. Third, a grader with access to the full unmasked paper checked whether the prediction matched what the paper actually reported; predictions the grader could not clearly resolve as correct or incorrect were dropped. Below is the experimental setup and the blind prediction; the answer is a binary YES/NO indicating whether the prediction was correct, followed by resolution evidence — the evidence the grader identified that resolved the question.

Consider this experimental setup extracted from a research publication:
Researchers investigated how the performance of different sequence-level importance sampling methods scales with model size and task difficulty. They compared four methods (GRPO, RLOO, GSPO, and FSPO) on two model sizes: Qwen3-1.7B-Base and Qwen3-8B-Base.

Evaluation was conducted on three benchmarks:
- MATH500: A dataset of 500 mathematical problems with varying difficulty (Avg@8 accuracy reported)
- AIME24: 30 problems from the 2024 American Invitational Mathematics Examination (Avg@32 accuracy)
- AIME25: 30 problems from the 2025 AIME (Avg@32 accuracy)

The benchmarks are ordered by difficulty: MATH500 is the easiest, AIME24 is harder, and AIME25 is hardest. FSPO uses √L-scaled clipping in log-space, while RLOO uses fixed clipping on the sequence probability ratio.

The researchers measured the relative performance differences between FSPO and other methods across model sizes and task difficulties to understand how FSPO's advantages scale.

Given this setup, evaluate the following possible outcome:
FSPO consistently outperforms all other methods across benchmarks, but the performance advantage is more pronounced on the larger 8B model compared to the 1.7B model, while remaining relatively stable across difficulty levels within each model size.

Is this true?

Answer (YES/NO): NO